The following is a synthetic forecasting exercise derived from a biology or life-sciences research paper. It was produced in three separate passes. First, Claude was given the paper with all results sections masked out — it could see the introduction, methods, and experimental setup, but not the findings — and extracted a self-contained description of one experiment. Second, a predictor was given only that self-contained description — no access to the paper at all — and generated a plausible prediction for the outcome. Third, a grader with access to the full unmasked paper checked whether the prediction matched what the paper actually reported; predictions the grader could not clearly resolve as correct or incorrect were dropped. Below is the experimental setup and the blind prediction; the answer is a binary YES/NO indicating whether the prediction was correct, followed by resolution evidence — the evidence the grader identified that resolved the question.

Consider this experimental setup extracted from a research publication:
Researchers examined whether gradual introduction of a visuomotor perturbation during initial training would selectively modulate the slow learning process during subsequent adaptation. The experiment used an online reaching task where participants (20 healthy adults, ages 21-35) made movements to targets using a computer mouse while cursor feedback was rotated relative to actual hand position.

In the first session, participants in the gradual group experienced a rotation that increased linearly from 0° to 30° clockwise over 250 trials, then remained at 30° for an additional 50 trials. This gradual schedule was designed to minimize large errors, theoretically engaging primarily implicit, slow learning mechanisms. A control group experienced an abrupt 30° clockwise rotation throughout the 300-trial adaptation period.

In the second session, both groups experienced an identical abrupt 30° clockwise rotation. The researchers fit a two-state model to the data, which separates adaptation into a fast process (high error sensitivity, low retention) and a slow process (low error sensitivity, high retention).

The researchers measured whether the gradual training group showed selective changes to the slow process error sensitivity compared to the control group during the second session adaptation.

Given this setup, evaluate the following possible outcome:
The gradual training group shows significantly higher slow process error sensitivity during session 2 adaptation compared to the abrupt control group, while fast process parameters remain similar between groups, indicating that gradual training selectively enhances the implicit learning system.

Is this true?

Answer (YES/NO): NO